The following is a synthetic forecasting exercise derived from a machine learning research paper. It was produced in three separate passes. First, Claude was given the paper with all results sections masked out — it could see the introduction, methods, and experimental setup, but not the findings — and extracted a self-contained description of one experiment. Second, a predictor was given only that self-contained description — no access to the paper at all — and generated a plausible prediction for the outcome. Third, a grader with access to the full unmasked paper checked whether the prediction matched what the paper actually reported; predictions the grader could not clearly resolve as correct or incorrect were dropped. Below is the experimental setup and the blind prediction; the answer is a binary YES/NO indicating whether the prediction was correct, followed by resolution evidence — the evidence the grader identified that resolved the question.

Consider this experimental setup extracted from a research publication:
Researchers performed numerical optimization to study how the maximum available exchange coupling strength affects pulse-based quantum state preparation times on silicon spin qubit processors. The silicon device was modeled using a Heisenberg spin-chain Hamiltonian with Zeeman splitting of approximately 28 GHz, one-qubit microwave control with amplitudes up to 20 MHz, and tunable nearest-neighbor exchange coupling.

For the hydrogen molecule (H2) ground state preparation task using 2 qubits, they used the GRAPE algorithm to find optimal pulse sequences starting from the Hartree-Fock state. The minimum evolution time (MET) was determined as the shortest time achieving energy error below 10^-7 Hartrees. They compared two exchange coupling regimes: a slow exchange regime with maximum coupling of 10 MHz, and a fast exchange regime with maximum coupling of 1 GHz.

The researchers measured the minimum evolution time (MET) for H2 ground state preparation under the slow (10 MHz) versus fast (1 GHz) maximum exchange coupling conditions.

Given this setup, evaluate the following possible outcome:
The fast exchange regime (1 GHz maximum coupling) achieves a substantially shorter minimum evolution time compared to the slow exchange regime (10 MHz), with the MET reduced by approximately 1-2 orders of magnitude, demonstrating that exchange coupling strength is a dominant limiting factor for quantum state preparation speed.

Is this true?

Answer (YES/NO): YES